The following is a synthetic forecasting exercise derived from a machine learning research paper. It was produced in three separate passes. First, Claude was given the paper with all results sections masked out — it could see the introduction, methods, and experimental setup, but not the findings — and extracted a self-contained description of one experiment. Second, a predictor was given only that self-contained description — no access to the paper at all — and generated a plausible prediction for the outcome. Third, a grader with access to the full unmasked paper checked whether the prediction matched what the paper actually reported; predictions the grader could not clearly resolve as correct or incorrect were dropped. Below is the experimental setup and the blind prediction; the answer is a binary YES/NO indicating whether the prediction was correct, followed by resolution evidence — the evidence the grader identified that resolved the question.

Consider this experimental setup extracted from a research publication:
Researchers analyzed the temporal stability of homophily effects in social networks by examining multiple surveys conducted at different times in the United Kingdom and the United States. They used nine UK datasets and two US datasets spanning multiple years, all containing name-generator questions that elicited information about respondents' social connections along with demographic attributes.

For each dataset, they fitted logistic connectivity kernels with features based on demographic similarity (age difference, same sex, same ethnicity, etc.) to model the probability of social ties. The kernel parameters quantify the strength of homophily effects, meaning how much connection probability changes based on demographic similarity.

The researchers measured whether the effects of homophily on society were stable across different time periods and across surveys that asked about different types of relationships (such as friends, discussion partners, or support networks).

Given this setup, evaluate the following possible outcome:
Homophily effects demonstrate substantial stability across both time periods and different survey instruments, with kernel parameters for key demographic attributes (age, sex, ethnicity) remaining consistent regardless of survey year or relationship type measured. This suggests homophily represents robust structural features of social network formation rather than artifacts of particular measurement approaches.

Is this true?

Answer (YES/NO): YES